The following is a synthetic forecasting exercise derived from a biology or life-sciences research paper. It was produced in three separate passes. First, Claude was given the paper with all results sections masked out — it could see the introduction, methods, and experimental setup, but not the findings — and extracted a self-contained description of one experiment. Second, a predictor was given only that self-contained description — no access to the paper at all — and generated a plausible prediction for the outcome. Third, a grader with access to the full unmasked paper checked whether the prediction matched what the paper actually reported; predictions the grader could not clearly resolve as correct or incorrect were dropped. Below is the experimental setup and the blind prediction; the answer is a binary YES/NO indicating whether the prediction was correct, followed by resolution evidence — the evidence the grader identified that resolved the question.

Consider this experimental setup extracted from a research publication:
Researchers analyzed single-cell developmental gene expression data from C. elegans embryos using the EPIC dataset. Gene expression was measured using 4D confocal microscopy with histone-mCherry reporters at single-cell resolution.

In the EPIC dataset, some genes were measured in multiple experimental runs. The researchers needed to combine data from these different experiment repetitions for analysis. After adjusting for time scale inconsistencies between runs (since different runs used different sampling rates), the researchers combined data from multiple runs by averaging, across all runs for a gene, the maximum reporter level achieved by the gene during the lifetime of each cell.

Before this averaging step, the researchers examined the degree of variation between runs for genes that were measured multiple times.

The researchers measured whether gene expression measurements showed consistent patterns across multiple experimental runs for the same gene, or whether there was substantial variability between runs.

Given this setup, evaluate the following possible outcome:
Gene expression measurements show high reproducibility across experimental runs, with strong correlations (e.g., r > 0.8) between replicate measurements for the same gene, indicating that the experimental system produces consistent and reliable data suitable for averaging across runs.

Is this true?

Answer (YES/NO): NO